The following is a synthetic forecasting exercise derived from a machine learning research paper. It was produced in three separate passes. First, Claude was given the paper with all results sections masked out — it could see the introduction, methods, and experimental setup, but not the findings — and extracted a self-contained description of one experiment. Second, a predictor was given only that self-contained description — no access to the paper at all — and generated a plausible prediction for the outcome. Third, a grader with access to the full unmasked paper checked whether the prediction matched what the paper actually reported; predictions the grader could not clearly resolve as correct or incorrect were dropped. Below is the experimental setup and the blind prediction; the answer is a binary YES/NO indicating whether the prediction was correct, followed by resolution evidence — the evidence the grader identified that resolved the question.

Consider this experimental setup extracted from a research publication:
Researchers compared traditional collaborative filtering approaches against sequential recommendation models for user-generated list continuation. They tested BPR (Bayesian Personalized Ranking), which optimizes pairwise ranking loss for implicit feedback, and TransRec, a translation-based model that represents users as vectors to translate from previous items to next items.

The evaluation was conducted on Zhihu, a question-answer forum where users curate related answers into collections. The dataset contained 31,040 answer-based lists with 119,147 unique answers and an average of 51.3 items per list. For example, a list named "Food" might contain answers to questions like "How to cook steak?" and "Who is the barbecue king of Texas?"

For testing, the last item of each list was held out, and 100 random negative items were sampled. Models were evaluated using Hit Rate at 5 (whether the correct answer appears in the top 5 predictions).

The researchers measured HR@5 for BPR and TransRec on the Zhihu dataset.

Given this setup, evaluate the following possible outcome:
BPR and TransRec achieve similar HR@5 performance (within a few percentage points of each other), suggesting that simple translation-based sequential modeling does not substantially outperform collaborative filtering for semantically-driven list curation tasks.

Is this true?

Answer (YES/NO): NO